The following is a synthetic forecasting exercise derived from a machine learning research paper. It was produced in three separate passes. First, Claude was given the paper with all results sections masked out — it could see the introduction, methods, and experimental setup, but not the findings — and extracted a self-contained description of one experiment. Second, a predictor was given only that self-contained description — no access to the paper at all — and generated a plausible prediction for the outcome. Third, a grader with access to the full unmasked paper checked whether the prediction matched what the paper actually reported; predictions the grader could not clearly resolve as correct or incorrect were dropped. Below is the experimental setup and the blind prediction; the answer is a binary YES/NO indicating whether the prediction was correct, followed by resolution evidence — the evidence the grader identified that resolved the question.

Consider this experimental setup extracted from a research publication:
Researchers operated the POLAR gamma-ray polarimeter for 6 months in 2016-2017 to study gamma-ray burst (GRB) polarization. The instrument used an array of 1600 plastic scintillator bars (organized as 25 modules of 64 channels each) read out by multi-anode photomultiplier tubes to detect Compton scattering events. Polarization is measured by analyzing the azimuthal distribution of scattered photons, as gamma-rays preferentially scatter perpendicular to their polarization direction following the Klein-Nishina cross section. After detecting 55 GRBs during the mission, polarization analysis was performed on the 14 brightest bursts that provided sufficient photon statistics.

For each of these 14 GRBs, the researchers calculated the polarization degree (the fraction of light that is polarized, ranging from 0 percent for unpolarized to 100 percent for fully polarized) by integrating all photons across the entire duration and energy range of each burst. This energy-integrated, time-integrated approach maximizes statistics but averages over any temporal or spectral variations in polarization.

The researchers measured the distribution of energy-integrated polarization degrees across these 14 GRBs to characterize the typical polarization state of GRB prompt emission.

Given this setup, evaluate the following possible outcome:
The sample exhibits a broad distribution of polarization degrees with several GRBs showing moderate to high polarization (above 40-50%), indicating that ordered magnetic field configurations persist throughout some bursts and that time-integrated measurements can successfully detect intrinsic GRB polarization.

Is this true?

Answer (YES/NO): NO